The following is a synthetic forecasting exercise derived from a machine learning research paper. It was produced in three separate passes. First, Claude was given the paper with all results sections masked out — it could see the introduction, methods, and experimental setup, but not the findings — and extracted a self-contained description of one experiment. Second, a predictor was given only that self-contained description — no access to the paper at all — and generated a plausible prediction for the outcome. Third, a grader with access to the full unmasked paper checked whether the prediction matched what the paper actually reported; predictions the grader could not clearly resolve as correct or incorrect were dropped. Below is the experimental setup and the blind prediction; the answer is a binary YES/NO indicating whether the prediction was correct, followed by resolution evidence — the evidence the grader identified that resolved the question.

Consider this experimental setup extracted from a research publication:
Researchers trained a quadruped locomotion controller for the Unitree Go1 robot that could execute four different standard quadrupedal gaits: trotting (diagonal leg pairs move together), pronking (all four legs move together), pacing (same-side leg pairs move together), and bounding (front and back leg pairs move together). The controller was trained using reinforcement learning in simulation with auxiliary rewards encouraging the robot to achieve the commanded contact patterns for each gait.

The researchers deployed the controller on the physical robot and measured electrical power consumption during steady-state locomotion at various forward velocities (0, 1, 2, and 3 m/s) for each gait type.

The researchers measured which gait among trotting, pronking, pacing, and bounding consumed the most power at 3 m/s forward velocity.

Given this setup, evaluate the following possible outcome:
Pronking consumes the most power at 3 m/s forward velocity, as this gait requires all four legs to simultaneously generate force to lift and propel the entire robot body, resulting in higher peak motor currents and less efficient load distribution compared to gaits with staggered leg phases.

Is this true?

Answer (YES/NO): NO